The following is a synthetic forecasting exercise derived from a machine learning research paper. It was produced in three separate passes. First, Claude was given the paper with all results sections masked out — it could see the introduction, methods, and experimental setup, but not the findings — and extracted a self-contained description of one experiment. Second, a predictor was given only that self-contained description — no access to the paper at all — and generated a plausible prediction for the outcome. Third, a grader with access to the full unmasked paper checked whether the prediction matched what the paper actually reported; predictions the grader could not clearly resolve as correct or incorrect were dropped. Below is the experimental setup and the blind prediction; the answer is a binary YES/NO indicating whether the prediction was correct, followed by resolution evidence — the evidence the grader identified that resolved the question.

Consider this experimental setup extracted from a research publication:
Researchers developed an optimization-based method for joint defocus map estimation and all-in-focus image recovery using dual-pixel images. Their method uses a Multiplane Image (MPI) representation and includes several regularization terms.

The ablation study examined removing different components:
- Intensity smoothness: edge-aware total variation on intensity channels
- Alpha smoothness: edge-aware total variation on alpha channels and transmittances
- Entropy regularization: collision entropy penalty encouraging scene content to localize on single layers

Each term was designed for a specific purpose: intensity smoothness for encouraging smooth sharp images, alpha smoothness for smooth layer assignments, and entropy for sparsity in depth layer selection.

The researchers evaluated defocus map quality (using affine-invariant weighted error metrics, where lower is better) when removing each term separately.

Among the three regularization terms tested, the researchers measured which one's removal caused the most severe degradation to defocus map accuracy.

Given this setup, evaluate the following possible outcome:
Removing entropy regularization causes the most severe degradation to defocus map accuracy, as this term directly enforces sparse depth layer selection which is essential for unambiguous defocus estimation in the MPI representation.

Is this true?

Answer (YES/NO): NO